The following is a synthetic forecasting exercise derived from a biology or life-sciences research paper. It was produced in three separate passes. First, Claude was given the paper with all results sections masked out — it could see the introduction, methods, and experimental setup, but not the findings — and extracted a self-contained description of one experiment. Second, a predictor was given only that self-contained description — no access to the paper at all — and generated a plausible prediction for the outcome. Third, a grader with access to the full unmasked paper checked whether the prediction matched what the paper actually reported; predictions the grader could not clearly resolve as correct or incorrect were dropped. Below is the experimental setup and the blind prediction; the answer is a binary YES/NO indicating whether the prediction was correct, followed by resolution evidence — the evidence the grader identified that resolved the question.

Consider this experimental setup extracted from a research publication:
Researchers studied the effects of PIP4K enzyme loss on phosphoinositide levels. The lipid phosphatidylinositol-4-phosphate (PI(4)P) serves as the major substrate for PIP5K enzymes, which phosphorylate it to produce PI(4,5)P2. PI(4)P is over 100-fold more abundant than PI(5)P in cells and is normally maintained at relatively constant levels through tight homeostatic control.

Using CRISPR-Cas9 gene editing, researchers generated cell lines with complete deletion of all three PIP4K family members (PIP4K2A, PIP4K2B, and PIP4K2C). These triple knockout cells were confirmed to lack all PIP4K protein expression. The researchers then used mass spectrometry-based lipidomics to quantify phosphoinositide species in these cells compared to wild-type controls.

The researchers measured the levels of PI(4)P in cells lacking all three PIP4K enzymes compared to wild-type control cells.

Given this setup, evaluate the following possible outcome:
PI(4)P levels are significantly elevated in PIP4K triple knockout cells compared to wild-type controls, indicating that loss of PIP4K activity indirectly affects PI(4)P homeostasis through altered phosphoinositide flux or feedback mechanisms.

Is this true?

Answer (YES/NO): NO